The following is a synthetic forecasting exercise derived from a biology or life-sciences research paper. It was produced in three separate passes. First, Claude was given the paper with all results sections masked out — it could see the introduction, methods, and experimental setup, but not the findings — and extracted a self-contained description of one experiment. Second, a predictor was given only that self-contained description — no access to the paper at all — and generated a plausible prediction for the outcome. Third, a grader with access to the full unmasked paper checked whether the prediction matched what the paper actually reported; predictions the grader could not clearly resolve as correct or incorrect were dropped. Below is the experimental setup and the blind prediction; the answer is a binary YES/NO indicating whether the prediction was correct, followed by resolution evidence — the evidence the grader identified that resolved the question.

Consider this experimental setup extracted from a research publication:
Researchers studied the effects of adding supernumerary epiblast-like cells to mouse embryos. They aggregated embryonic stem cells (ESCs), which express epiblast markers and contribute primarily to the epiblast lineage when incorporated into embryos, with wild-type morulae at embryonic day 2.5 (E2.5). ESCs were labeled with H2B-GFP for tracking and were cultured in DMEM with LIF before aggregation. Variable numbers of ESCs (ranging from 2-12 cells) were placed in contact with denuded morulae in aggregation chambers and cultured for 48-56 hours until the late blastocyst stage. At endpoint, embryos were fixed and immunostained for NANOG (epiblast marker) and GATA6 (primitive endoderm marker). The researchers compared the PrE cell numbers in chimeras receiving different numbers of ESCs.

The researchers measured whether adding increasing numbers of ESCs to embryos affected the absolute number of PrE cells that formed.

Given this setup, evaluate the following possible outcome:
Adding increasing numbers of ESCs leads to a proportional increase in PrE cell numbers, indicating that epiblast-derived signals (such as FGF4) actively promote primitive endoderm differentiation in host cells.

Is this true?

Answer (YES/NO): NO